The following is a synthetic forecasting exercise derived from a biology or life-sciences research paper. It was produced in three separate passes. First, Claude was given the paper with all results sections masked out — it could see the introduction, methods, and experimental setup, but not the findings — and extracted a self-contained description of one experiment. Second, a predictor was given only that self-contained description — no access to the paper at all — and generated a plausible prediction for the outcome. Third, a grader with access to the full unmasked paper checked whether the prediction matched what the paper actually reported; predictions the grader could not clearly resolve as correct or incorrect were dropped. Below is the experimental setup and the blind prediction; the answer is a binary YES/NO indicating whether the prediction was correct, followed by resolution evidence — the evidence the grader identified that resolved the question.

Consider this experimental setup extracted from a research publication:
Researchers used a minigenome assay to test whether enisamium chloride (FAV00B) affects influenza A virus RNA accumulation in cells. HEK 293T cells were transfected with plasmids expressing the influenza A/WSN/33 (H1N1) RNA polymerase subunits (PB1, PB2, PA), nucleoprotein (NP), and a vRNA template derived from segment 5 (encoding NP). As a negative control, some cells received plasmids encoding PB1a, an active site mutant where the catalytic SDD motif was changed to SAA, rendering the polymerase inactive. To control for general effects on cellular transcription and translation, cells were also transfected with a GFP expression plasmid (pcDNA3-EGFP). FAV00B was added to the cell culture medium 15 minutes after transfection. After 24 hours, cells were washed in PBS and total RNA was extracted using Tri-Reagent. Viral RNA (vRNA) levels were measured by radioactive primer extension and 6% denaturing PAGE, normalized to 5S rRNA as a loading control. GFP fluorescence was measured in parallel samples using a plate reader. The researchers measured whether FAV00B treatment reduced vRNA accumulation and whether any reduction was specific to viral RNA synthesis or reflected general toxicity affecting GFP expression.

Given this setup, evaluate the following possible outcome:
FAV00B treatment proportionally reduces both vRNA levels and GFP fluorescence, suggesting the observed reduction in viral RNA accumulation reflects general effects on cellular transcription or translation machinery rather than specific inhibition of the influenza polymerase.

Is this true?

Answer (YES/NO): NO